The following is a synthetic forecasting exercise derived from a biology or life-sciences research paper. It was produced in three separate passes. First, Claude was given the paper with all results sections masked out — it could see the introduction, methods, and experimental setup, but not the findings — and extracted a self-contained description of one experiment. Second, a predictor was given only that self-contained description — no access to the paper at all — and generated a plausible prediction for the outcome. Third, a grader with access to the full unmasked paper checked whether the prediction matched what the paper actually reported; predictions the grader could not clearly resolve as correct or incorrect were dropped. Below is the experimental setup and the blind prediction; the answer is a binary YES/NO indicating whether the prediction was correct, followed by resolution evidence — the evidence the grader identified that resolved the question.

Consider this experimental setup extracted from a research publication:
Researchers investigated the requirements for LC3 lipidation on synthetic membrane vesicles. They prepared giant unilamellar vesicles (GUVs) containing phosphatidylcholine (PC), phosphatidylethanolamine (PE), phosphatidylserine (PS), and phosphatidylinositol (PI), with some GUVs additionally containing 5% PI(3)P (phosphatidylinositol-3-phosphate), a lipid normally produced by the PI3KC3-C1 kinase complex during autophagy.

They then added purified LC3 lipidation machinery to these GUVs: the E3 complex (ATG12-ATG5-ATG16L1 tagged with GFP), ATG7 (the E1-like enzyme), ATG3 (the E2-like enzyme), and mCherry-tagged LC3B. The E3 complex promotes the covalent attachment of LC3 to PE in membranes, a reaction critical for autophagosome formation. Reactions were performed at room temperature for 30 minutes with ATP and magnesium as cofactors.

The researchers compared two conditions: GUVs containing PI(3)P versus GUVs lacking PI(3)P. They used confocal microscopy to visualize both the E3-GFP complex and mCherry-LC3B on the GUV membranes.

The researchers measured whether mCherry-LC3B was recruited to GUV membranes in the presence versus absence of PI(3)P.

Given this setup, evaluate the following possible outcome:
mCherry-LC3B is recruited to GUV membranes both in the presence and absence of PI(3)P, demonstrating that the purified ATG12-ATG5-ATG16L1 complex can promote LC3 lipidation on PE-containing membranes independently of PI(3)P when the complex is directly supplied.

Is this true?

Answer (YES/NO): NO